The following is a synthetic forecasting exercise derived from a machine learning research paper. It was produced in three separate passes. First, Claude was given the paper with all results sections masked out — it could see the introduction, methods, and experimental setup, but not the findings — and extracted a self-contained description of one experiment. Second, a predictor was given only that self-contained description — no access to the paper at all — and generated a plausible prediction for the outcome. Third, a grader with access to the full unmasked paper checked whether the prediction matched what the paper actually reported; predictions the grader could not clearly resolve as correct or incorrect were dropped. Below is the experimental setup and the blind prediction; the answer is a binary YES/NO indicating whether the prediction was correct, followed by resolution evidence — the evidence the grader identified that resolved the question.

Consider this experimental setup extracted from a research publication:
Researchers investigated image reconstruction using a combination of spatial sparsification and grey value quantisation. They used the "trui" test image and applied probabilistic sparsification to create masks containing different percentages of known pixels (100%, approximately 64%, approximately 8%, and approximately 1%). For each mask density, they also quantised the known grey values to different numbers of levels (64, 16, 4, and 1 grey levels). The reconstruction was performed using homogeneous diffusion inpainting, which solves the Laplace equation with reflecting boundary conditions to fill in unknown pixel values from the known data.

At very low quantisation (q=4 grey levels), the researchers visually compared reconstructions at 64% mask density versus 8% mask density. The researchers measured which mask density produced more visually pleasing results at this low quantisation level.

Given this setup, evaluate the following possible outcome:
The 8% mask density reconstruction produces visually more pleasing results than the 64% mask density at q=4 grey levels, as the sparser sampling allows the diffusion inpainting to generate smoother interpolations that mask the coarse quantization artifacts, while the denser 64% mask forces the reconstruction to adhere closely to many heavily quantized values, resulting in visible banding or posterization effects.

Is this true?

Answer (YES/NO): YES